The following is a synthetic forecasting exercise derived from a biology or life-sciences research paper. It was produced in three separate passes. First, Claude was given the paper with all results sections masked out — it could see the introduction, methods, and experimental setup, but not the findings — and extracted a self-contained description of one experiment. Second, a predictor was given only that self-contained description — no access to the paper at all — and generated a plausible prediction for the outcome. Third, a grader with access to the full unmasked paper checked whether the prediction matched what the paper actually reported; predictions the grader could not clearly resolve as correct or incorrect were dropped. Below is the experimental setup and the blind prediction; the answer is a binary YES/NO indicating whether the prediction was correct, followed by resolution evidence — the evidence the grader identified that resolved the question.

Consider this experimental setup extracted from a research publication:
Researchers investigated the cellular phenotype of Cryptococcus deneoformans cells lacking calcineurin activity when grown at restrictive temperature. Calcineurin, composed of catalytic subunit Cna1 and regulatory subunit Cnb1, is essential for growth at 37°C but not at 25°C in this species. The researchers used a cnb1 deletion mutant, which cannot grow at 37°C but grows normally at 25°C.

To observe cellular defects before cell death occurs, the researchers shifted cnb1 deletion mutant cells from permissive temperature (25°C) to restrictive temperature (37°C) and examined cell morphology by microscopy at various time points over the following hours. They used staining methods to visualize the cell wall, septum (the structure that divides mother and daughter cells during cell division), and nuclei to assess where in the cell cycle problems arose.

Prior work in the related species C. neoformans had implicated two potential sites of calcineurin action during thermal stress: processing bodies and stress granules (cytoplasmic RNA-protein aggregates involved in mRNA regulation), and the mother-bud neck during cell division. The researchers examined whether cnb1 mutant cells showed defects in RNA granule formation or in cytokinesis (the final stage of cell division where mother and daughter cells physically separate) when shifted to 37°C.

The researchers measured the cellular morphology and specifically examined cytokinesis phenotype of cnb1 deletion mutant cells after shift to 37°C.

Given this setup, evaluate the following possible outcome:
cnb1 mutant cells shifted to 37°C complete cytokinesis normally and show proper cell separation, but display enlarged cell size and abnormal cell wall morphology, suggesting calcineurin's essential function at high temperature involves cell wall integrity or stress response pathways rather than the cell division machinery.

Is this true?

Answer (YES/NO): NO